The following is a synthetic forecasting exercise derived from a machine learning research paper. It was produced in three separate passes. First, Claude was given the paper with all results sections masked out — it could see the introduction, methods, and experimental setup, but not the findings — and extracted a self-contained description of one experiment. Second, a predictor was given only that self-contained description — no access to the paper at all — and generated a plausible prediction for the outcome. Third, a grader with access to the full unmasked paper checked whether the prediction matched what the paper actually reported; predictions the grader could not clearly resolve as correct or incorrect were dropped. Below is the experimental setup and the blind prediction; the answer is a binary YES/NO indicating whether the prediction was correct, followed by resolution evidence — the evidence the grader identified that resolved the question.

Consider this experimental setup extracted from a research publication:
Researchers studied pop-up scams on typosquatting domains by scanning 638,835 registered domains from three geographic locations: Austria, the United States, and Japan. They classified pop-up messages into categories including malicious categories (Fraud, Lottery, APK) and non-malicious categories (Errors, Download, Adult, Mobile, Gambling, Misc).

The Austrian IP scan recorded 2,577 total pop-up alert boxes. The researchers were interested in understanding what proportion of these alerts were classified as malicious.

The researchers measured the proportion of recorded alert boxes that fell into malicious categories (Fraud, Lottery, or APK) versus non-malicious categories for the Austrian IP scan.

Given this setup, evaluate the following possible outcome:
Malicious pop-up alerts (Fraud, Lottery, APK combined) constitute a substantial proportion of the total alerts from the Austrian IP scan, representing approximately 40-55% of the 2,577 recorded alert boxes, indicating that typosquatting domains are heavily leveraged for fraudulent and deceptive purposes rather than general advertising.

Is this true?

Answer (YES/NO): NO